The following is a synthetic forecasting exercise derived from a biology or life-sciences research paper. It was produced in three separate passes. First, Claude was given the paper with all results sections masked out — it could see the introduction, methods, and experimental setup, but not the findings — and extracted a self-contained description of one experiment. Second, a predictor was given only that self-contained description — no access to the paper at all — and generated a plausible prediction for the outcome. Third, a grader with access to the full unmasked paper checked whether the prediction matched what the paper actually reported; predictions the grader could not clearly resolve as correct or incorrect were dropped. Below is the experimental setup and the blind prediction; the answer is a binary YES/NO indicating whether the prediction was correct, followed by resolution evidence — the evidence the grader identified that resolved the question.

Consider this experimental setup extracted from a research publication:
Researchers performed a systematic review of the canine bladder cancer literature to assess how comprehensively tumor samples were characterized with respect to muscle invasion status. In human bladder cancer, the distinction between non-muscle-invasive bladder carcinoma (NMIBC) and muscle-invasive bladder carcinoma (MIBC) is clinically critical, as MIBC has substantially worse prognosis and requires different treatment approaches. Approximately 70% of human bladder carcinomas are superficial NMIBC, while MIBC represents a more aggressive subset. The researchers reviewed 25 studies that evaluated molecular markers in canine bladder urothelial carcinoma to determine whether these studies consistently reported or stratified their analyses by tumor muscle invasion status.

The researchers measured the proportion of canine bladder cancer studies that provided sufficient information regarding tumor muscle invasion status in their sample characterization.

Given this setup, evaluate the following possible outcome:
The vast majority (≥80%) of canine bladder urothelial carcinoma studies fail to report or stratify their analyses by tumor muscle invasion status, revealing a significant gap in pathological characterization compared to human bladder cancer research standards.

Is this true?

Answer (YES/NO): YES